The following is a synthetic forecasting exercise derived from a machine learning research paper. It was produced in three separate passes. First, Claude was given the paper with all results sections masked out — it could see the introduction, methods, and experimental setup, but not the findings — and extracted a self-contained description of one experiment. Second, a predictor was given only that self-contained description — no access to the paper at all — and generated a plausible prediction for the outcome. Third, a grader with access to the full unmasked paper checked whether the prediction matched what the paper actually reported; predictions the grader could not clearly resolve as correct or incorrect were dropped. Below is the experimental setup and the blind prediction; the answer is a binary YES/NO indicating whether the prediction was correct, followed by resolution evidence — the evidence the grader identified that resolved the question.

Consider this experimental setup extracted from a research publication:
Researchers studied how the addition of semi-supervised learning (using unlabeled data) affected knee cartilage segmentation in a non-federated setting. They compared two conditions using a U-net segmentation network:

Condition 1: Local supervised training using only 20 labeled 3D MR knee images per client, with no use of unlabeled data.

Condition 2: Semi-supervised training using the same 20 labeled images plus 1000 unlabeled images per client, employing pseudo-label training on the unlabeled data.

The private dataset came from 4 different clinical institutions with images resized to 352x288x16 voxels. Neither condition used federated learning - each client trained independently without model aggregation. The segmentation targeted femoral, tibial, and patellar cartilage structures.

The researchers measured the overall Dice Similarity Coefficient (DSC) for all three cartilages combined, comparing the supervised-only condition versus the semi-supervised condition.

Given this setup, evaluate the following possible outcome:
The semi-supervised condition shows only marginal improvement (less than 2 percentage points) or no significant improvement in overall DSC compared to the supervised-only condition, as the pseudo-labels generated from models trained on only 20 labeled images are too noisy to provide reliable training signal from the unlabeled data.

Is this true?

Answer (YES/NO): NO